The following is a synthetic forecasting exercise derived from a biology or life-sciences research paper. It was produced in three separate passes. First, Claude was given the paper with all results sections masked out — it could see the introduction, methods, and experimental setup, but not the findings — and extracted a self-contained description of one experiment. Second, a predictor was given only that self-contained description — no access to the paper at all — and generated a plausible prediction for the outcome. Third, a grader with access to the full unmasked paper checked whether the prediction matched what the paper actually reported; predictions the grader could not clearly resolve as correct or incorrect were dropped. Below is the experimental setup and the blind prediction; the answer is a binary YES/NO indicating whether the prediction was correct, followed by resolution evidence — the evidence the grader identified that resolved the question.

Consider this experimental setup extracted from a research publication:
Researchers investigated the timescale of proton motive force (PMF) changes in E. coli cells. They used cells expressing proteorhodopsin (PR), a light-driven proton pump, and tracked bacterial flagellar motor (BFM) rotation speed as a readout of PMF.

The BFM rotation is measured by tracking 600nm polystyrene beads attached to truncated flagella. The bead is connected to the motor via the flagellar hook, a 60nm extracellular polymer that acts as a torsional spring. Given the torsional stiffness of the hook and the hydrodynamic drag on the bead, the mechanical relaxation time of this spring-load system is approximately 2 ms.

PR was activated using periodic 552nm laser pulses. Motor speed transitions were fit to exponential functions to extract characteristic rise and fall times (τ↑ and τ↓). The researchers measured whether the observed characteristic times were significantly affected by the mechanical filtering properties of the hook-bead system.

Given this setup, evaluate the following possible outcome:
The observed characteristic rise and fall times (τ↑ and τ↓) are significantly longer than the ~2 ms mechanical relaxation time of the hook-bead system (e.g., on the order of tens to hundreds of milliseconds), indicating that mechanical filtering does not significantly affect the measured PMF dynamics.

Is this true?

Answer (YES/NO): YES